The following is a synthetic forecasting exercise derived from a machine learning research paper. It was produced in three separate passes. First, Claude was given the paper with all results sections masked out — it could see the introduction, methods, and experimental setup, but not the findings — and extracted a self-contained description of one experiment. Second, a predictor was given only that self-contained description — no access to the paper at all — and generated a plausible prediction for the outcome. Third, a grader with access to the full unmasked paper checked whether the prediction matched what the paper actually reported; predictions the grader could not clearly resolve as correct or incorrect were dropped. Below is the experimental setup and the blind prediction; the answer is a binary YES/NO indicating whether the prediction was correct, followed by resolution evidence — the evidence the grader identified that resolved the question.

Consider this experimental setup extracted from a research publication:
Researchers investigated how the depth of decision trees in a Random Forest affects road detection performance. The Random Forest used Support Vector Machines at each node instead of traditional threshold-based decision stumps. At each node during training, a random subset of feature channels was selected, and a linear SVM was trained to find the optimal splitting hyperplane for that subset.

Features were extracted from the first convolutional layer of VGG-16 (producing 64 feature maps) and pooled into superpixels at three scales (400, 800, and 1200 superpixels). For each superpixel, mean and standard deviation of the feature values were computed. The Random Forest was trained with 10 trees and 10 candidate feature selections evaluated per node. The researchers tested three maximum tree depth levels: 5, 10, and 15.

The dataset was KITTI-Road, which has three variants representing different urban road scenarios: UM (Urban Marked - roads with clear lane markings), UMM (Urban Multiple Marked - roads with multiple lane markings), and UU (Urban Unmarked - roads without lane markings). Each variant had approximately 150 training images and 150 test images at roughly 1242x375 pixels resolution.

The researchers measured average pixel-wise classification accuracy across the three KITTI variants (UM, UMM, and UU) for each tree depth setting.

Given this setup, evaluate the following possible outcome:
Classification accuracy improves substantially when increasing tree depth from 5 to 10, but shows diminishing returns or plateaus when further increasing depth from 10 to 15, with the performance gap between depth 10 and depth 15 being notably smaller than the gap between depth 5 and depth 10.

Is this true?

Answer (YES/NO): YES